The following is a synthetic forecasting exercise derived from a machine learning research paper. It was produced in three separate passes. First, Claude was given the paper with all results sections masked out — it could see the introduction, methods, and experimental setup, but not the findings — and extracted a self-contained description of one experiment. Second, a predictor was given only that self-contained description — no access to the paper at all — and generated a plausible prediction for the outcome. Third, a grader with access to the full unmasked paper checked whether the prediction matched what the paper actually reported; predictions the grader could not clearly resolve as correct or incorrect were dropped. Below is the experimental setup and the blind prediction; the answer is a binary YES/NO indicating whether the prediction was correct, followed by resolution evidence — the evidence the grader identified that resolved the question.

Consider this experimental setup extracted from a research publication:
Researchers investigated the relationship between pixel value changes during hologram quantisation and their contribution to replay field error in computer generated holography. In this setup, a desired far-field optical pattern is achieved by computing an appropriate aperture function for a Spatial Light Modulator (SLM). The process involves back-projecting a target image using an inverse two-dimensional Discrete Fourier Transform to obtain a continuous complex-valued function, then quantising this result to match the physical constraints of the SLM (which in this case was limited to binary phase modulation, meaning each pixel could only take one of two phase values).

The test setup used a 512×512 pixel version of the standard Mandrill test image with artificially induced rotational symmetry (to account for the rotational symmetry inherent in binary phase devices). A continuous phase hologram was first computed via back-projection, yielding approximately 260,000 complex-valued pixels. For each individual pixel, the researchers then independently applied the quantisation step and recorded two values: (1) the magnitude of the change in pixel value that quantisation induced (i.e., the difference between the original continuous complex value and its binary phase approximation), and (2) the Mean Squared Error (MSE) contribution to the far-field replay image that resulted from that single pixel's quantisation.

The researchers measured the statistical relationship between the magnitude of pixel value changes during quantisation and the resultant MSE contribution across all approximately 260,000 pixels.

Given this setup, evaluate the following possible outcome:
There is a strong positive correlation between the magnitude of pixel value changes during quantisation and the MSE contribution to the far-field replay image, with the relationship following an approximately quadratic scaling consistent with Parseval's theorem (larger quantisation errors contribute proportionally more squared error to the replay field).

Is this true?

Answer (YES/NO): YES